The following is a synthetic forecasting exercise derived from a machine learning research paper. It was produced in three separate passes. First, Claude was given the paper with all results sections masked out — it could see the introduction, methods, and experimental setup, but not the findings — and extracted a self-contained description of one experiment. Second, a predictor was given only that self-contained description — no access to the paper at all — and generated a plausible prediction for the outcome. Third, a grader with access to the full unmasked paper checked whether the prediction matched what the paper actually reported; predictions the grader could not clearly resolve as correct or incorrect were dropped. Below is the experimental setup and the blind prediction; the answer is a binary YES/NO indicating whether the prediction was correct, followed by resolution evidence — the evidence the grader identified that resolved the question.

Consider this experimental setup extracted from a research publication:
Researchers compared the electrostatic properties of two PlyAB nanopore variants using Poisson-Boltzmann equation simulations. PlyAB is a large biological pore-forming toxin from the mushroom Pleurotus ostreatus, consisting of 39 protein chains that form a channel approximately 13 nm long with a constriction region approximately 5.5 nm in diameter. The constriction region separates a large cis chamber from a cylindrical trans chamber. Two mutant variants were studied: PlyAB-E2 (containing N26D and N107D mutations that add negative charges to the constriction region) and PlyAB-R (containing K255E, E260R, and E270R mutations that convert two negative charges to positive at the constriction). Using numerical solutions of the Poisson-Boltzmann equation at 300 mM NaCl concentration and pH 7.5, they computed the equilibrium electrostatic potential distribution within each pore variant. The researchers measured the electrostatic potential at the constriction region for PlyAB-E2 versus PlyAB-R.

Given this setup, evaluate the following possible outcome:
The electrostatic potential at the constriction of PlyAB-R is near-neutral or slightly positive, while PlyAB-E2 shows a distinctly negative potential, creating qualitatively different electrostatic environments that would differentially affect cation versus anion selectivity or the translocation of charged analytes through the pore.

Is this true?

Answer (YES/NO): NO